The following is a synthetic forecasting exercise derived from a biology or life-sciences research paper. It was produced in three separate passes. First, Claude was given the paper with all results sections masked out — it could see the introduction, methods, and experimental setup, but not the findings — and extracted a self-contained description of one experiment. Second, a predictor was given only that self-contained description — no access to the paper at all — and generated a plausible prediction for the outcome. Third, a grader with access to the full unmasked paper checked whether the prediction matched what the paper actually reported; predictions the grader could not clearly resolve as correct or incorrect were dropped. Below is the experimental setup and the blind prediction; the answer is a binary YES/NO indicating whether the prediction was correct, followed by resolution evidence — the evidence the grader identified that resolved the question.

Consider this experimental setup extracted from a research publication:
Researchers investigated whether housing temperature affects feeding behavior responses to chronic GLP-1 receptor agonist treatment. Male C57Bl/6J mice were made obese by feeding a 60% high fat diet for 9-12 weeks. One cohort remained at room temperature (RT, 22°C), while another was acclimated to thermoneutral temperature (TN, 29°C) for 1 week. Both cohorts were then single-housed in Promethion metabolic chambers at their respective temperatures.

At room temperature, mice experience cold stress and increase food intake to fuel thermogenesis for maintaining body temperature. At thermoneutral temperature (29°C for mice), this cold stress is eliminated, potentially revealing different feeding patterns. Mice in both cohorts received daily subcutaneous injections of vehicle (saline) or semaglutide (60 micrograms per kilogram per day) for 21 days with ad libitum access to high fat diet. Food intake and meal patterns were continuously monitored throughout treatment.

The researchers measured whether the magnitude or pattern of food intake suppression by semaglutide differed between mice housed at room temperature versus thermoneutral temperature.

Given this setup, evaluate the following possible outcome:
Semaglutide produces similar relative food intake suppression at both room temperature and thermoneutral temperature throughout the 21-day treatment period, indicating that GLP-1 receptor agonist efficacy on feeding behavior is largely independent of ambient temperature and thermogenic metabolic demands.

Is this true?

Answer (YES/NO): YES